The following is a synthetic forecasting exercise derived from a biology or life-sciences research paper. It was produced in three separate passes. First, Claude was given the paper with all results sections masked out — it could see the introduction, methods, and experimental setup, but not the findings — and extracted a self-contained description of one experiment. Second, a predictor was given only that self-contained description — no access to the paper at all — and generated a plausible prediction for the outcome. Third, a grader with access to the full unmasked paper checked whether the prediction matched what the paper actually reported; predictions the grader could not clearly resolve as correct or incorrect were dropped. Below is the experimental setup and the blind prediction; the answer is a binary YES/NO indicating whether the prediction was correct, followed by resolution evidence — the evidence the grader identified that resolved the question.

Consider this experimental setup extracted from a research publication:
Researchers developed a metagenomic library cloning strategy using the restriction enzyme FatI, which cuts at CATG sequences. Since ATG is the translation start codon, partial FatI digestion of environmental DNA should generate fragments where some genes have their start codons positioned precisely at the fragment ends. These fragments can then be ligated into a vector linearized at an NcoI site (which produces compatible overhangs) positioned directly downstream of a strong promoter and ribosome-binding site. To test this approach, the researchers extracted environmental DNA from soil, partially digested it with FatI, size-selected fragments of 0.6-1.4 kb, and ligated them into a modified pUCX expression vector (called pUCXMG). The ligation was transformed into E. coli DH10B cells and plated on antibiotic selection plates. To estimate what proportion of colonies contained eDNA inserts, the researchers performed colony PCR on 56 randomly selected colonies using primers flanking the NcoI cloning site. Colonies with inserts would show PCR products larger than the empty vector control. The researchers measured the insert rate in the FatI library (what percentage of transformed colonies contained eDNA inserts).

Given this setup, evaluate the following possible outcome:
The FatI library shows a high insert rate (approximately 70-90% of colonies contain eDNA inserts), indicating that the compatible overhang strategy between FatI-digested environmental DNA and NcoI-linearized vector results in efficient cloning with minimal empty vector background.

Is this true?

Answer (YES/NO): YES